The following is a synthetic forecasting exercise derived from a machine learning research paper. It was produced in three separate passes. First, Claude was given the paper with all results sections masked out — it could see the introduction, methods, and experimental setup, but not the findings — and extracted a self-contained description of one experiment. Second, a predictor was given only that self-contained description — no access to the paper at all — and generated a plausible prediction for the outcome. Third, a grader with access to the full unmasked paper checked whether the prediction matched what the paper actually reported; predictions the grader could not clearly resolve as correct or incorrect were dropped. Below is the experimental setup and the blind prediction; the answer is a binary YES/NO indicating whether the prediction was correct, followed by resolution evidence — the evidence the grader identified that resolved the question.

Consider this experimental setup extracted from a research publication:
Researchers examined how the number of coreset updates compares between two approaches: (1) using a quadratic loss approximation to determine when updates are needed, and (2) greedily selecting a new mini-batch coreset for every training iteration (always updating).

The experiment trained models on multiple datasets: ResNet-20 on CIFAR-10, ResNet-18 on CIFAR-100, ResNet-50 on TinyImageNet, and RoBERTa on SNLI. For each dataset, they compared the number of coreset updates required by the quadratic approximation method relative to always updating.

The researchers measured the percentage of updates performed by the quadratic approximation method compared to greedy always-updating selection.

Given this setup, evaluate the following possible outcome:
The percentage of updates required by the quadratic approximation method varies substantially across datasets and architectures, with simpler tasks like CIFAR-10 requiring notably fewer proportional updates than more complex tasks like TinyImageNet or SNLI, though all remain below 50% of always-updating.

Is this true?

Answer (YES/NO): YES